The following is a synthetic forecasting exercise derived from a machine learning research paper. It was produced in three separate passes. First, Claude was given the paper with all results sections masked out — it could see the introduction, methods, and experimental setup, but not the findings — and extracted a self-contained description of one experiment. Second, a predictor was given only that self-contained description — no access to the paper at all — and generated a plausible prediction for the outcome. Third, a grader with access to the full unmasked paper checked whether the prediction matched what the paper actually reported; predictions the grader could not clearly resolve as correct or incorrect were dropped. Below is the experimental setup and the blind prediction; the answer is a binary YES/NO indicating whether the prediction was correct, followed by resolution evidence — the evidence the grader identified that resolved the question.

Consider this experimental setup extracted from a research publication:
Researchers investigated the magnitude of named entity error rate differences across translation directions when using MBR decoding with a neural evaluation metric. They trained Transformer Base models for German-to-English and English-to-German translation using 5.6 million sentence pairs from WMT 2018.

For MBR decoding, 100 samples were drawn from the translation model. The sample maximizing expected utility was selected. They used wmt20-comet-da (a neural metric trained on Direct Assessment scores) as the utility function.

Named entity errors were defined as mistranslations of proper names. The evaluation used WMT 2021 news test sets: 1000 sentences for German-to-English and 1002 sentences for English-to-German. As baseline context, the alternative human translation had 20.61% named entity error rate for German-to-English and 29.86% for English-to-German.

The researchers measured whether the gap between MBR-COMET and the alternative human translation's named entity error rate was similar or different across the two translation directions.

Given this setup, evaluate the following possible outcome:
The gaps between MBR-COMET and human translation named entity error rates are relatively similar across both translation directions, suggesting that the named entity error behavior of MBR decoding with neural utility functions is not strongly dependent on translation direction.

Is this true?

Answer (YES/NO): NO